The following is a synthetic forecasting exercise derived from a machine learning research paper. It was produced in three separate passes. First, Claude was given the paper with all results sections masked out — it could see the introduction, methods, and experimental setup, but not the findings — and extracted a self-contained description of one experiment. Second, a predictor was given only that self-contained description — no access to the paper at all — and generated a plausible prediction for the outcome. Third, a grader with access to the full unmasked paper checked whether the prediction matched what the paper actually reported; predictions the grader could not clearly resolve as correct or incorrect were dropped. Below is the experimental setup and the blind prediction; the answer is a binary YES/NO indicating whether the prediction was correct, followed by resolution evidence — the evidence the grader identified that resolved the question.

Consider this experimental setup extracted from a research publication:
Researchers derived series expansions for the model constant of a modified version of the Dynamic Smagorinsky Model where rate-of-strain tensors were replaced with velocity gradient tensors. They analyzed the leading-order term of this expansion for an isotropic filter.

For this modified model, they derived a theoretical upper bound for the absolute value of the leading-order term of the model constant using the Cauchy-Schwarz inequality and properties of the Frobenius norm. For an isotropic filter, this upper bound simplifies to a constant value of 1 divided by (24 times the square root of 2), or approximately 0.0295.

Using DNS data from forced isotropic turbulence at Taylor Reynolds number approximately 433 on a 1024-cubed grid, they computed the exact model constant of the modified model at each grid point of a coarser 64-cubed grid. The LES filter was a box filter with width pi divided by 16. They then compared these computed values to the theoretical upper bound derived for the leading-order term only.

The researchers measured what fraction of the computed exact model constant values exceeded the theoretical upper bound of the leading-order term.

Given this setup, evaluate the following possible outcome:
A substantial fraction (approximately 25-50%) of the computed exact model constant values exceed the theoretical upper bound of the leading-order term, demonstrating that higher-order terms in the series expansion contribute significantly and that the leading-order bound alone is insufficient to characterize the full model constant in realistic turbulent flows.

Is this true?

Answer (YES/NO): NO